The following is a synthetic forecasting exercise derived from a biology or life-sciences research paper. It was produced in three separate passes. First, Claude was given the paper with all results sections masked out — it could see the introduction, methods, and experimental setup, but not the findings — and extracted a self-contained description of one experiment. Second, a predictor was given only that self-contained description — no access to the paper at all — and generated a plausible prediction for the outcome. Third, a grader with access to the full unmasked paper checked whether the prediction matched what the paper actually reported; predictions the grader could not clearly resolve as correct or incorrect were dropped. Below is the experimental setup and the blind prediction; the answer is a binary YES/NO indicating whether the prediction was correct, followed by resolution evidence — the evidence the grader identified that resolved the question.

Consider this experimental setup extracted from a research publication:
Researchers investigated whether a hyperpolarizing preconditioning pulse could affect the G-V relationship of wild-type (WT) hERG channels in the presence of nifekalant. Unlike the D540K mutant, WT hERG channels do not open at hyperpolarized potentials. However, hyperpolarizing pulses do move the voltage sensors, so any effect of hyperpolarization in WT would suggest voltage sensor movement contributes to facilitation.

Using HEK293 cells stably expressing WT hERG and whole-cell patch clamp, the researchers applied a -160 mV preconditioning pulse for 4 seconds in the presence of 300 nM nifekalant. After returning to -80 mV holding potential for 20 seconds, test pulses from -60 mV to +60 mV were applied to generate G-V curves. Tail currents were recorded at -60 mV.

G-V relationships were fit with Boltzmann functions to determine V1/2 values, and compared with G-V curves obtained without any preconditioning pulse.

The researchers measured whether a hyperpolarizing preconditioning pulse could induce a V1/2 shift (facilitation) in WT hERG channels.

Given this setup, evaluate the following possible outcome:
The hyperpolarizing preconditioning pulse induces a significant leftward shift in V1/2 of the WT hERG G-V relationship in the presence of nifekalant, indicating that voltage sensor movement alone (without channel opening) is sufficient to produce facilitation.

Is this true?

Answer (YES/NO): NO